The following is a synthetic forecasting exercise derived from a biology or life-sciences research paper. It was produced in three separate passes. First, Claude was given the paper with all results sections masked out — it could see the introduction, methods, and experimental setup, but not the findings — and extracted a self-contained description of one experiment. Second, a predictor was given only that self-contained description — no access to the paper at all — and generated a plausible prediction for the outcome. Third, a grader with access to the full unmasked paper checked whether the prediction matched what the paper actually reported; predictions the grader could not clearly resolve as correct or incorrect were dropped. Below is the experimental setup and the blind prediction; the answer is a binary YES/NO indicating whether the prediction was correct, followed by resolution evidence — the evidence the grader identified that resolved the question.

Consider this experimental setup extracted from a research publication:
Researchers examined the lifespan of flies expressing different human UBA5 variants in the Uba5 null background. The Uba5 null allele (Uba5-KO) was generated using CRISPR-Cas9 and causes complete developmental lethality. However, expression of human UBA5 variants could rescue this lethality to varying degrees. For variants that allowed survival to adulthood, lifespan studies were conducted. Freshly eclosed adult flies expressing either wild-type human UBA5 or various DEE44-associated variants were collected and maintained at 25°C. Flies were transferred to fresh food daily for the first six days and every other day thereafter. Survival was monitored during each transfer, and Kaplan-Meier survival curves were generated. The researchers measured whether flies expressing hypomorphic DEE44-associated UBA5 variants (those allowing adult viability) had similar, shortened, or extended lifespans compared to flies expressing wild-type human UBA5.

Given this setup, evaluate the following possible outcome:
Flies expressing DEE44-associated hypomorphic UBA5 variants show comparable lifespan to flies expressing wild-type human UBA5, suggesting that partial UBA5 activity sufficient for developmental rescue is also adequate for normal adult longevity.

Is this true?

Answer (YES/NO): NO